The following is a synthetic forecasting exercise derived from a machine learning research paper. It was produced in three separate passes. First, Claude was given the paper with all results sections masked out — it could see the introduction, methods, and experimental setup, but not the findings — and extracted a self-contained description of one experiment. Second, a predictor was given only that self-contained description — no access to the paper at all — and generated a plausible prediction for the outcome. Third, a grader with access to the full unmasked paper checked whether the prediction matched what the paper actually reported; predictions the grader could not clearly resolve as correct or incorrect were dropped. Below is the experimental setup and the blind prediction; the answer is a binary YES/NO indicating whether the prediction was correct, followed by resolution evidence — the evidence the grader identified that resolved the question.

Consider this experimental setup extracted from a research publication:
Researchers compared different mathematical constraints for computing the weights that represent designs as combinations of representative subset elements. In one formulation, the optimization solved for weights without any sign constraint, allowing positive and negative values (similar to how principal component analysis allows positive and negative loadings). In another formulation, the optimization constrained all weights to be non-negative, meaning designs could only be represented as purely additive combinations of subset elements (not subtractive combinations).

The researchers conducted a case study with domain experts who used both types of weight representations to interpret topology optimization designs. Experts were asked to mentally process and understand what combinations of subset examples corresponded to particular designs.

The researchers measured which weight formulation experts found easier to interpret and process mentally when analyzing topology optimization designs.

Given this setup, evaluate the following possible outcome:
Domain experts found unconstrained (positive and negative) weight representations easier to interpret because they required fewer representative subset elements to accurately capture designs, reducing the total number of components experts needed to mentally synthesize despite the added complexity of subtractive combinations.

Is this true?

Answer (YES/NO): NO